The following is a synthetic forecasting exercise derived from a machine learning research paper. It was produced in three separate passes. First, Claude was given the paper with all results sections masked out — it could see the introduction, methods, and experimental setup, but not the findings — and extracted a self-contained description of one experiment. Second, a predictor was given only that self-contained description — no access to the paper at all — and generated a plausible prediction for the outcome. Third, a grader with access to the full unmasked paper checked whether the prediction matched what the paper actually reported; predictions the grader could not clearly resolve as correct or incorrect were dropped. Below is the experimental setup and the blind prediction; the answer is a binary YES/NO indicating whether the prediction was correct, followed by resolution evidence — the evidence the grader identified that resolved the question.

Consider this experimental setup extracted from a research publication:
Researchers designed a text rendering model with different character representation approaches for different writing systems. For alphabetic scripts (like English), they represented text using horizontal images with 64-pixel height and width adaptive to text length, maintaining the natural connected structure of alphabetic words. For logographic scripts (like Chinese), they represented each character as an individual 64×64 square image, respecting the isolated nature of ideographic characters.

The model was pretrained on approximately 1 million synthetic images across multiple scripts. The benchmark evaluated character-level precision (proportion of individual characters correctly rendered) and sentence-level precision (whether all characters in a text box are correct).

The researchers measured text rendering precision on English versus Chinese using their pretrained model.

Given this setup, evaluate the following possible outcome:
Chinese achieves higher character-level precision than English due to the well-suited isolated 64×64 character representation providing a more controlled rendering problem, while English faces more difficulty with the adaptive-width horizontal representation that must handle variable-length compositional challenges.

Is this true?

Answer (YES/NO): NO